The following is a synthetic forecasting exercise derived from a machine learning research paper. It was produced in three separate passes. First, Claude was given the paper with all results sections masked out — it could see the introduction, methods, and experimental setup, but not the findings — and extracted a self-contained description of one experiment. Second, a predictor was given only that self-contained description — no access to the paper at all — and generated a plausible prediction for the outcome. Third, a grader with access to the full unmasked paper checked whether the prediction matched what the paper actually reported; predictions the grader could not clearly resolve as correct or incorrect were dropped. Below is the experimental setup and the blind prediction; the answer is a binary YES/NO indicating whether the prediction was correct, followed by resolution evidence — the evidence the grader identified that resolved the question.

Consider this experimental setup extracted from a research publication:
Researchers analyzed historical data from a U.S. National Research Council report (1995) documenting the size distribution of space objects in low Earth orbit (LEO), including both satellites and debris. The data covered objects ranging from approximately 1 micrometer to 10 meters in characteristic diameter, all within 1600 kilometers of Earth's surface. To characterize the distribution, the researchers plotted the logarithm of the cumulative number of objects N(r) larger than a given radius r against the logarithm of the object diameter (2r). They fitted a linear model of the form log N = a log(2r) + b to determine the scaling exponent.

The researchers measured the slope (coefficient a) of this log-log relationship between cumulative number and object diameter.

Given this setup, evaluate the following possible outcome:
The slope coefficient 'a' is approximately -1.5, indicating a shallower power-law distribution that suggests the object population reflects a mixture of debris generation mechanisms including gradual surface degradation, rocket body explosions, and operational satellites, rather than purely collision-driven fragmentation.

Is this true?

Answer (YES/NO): NO